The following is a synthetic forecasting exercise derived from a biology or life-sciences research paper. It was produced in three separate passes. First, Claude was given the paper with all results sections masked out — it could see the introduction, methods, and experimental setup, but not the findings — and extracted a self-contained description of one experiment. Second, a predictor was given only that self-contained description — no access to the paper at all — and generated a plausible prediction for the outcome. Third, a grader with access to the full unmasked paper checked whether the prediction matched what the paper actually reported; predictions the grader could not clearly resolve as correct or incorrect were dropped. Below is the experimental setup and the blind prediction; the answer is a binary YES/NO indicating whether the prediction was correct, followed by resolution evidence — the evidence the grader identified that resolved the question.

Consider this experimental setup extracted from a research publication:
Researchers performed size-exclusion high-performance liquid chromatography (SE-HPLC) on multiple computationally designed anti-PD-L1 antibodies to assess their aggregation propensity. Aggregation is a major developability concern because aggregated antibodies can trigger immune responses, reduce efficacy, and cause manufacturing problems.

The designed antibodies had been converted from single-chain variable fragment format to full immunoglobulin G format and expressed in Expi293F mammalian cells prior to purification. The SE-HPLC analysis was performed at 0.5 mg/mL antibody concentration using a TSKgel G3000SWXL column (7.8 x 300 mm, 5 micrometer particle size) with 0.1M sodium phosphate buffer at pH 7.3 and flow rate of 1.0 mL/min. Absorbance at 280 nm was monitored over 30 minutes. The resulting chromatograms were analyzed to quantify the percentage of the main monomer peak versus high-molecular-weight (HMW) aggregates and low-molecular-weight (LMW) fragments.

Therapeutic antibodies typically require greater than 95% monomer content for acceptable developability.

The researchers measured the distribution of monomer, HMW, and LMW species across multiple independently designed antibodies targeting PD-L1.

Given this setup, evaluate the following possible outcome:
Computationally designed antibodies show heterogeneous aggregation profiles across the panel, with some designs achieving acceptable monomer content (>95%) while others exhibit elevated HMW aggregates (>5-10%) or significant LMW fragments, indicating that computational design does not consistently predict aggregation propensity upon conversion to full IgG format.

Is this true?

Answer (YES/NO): NO